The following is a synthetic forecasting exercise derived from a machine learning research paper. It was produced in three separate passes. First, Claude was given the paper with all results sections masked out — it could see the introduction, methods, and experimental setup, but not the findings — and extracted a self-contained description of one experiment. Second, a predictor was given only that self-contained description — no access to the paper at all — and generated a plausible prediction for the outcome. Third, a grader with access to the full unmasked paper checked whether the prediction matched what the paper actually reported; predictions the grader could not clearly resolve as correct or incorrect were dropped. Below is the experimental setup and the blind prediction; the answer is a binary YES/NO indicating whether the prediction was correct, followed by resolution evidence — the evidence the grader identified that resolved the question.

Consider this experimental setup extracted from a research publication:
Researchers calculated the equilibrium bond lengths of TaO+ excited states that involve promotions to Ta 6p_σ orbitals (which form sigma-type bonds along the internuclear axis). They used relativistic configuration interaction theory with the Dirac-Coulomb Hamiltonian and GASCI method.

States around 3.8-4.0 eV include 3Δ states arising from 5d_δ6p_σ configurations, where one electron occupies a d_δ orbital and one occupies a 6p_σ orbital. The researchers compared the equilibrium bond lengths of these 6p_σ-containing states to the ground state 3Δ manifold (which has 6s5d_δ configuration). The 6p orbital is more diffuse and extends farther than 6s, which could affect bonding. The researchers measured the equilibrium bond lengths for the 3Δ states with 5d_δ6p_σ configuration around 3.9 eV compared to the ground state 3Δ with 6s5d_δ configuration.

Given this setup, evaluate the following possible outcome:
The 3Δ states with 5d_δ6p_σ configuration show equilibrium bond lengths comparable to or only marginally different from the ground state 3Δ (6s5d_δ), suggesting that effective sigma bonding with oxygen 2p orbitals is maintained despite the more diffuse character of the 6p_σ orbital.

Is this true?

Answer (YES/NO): NO